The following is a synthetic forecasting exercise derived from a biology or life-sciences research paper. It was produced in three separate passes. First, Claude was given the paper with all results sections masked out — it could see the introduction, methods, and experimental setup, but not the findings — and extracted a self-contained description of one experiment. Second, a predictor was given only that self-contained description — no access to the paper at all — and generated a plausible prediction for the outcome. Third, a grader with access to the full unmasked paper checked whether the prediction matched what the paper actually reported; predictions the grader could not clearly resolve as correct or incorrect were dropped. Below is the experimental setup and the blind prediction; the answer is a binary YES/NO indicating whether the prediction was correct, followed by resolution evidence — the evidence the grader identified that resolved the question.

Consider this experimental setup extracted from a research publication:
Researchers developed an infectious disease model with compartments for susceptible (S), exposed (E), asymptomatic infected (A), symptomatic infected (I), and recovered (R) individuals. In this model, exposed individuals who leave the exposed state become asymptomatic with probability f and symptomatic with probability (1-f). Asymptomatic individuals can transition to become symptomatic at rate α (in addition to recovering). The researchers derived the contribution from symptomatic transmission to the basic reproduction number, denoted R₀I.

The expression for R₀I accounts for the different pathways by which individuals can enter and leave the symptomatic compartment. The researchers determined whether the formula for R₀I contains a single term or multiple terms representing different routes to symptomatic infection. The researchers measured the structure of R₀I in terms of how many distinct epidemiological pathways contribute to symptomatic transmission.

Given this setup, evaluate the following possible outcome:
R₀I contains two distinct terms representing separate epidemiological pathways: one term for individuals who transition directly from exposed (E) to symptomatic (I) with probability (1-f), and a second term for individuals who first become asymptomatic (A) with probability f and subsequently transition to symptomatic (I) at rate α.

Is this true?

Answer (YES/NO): YES